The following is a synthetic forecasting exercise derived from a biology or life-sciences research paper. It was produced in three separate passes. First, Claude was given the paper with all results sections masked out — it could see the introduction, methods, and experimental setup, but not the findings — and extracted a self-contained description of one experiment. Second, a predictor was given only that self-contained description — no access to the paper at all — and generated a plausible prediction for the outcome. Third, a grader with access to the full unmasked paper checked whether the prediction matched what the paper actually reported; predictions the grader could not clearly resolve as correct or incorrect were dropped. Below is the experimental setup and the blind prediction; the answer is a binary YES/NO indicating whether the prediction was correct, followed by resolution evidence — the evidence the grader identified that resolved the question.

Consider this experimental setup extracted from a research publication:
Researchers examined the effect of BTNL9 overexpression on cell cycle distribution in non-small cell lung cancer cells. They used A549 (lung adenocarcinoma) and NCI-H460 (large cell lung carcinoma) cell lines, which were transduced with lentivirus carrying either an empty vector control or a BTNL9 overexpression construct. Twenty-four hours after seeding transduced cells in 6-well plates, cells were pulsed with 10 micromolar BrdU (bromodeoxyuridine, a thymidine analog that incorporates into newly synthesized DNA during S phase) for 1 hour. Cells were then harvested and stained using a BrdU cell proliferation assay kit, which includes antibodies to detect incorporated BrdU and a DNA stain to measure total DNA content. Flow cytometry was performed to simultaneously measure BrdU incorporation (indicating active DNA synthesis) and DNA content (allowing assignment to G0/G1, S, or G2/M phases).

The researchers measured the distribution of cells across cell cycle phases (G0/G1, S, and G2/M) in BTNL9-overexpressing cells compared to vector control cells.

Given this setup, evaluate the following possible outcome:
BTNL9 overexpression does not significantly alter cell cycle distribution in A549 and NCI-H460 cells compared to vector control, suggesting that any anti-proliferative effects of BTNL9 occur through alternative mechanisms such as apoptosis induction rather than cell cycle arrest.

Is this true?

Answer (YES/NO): NO